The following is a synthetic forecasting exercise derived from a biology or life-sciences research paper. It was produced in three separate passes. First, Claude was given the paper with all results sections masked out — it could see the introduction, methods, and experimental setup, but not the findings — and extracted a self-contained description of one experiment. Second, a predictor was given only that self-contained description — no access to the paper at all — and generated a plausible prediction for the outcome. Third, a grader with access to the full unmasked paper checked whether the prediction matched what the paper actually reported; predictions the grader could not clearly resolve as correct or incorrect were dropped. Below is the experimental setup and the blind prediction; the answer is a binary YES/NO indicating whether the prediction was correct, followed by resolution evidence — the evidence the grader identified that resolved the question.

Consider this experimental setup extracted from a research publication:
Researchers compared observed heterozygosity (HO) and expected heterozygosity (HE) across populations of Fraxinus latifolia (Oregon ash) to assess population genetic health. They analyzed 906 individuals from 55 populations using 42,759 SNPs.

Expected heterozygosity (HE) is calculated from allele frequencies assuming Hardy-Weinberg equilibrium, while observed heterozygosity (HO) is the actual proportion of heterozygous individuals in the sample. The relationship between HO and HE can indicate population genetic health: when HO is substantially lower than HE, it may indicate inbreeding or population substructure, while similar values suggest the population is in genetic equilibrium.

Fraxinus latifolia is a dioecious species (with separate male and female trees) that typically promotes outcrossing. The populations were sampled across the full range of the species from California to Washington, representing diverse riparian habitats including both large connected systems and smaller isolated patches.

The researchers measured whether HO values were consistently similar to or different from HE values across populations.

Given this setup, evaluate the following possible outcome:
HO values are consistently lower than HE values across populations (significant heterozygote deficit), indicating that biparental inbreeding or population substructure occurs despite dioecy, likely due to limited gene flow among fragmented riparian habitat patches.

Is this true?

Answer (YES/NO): NO